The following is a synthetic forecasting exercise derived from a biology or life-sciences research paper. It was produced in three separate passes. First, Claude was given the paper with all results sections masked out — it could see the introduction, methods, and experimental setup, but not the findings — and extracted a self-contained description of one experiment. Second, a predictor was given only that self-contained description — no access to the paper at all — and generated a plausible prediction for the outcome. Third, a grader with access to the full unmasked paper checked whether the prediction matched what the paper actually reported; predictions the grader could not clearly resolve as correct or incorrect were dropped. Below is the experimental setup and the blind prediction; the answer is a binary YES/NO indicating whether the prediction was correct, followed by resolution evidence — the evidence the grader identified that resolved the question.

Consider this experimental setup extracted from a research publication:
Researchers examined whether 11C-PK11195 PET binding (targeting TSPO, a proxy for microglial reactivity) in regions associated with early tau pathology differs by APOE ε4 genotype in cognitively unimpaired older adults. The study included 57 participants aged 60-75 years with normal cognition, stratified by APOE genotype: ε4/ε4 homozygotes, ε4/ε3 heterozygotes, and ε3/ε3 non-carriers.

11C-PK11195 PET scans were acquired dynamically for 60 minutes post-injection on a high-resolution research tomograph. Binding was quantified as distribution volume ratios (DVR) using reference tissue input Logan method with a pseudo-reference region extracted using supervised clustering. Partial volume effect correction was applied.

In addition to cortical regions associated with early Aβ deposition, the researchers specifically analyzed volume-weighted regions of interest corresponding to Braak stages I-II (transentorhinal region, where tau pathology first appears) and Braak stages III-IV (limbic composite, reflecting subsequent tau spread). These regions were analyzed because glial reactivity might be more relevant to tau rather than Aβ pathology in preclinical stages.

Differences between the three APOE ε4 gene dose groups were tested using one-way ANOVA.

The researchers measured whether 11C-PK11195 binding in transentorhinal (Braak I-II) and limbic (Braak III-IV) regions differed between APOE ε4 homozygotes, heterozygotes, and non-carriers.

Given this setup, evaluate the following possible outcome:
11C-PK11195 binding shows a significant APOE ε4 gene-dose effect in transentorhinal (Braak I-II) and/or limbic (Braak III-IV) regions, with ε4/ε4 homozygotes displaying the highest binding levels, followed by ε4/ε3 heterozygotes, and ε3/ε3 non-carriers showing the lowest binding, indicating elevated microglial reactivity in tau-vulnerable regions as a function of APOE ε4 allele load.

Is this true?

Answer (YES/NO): NO